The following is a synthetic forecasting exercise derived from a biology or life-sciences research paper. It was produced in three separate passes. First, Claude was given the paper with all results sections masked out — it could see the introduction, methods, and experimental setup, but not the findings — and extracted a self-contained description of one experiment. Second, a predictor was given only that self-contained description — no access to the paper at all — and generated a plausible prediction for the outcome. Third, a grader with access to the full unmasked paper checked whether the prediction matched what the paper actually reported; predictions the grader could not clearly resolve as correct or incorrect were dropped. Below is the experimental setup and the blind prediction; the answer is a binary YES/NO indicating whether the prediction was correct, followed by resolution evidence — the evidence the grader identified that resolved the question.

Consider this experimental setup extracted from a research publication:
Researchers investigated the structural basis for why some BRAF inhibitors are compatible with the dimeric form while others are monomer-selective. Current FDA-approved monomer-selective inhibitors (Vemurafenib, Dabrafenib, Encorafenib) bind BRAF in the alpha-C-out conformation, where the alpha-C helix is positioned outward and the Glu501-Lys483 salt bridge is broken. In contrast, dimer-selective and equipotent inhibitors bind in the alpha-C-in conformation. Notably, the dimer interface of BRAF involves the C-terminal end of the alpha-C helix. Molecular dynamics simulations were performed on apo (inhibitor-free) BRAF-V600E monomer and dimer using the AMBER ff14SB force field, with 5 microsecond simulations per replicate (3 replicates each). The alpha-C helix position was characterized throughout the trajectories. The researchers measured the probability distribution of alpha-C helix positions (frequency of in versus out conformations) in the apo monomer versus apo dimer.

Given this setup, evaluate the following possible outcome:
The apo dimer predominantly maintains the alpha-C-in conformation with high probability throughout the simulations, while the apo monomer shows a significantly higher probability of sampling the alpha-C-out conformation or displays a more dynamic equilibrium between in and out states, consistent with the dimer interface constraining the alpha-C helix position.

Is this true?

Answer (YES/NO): NO